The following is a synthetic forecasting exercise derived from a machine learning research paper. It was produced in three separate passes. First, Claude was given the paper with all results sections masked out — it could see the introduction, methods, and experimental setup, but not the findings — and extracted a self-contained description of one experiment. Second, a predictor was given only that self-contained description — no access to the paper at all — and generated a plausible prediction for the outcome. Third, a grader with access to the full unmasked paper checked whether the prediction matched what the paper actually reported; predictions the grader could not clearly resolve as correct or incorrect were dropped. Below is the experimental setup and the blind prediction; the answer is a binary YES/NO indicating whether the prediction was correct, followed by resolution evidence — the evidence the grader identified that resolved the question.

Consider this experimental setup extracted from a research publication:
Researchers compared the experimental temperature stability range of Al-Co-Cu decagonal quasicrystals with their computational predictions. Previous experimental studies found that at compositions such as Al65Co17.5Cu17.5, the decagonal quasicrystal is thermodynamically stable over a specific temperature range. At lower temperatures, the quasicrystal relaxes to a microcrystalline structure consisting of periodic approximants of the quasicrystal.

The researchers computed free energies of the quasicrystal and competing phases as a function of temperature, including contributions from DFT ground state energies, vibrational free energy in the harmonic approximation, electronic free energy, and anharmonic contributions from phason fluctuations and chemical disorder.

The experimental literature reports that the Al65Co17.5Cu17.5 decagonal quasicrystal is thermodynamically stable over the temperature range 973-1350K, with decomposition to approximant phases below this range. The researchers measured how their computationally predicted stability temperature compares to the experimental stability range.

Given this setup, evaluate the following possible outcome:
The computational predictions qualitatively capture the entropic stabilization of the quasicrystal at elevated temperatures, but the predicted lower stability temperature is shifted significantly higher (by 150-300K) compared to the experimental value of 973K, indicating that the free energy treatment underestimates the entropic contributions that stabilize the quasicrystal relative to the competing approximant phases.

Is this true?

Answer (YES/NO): NO